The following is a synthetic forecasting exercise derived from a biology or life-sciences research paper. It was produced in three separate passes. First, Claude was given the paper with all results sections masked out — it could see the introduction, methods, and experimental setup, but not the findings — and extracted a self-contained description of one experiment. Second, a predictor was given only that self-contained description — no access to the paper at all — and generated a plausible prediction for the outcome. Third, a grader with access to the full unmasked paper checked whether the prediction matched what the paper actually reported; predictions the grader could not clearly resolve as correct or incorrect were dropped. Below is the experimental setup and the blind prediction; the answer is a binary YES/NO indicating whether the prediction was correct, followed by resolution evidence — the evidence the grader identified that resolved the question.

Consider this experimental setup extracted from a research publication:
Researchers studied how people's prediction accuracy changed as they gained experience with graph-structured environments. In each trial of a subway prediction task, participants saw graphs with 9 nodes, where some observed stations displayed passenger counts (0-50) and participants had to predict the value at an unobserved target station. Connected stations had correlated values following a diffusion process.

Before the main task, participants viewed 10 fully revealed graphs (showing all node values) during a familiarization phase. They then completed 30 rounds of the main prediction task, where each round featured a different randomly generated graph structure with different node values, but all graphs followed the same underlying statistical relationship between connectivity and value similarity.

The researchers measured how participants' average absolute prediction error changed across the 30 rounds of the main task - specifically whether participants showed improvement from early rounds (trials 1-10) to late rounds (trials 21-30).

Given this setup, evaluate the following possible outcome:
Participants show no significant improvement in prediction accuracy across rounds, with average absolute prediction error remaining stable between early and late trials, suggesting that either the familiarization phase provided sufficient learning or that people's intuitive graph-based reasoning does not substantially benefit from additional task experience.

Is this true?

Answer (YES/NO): YES